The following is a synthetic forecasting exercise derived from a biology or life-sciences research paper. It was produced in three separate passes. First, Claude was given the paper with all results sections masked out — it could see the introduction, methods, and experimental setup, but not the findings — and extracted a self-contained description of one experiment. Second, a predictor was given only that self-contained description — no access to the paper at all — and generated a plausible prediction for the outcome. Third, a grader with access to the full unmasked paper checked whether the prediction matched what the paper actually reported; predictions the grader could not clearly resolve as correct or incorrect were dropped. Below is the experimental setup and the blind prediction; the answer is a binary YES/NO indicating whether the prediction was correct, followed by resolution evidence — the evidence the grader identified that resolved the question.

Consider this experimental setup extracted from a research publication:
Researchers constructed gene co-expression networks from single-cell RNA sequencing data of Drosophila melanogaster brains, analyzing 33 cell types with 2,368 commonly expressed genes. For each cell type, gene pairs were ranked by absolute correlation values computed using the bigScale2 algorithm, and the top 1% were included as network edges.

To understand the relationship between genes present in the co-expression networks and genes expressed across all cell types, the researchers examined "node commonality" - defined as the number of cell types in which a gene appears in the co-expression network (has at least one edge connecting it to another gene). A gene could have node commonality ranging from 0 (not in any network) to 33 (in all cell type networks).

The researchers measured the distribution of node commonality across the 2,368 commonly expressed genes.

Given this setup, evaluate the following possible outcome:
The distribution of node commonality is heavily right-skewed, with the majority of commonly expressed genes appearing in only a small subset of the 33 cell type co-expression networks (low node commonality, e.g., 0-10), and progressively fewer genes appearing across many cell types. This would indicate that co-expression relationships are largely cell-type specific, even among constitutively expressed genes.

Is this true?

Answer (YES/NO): NO